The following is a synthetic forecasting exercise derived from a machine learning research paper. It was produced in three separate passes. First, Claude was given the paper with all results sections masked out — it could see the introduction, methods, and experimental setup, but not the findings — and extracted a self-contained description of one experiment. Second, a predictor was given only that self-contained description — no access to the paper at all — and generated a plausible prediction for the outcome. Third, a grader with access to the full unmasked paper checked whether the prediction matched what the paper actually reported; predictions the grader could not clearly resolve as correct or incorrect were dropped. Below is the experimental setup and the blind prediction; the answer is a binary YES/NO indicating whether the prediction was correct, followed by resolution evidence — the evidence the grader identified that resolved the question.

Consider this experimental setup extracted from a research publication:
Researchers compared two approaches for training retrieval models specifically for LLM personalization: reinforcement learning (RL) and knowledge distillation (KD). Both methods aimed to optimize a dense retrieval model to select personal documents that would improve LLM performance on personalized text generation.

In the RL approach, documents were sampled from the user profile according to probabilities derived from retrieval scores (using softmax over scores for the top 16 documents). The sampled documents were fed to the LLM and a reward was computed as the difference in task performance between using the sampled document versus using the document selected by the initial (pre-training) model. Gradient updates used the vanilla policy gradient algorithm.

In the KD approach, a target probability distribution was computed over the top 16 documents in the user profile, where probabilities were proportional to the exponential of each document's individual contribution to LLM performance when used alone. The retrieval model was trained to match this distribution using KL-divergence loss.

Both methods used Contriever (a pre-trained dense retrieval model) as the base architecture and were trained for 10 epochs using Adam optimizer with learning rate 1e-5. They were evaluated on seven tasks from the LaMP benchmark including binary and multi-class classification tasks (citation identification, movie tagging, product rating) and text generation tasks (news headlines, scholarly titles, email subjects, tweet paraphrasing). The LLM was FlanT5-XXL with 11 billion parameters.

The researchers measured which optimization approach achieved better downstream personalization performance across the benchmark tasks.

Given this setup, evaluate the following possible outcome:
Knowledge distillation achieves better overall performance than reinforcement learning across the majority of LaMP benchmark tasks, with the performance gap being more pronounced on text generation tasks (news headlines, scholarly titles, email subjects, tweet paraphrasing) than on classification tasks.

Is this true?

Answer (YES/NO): NO